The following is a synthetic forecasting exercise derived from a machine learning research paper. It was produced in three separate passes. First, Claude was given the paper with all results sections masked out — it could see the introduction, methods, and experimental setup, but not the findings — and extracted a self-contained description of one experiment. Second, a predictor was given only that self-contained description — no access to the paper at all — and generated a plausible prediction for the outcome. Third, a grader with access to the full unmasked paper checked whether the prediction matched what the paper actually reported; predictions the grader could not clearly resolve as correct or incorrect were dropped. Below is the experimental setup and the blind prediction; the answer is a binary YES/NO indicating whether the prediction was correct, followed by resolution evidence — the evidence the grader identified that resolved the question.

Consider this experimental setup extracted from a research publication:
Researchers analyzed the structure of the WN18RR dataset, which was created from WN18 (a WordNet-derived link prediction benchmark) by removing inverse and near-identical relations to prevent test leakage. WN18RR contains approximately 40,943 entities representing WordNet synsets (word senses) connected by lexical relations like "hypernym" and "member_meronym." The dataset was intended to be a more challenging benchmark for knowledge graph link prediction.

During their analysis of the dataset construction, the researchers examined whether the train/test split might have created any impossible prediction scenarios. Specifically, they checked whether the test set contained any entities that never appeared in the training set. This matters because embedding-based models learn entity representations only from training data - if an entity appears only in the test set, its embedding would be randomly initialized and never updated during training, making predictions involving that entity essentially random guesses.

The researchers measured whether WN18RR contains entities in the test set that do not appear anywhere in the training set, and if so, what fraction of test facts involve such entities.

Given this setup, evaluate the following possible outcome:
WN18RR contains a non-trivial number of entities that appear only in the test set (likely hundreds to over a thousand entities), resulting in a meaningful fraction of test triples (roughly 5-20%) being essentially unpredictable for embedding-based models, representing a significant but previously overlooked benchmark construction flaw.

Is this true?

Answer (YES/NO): YES